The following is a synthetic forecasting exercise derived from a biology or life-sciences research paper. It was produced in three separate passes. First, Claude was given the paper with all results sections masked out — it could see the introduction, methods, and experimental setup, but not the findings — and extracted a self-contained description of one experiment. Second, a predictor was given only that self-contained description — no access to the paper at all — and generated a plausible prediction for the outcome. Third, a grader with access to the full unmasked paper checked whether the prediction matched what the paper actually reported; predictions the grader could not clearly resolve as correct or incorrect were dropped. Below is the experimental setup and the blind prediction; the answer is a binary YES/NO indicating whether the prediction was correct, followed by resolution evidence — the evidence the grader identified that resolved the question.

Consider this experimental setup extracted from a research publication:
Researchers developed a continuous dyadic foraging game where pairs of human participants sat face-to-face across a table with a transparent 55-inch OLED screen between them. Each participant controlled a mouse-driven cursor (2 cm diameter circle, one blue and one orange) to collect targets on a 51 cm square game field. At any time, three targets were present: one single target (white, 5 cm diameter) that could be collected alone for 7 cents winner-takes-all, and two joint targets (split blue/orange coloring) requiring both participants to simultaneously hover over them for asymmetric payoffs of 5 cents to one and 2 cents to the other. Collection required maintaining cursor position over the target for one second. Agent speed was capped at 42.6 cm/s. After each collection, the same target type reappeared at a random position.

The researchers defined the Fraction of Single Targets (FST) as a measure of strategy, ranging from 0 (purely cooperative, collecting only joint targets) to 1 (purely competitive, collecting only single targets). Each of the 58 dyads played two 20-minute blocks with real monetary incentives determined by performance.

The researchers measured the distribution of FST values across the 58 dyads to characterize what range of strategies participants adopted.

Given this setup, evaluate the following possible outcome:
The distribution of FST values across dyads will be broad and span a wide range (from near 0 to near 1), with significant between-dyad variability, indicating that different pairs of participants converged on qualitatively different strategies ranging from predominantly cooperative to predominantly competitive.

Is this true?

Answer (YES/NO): YES